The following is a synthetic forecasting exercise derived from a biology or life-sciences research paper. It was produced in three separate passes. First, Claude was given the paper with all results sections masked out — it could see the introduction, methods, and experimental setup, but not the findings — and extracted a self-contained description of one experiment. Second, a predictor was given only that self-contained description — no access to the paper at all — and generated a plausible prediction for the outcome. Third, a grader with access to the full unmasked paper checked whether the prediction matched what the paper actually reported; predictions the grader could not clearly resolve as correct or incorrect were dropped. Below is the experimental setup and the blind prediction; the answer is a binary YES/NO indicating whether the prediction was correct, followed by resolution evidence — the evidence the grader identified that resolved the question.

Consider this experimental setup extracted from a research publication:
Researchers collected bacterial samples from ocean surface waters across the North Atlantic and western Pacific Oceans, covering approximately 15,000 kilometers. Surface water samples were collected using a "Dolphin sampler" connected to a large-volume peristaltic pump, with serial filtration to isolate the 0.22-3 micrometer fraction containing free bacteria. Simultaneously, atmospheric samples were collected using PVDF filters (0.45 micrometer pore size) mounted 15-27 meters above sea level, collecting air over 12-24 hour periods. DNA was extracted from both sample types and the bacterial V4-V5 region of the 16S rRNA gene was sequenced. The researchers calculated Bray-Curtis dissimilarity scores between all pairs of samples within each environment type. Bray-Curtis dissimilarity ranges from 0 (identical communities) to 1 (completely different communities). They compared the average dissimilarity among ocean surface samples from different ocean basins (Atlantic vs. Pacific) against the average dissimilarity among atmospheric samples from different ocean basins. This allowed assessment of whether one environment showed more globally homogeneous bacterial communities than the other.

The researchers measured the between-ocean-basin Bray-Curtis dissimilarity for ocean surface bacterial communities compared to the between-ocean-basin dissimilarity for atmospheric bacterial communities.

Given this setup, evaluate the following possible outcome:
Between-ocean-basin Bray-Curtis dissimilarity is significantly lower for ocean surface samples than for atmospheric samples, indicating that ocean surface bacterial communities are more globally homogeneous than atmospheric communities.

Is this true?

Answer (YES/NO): YES